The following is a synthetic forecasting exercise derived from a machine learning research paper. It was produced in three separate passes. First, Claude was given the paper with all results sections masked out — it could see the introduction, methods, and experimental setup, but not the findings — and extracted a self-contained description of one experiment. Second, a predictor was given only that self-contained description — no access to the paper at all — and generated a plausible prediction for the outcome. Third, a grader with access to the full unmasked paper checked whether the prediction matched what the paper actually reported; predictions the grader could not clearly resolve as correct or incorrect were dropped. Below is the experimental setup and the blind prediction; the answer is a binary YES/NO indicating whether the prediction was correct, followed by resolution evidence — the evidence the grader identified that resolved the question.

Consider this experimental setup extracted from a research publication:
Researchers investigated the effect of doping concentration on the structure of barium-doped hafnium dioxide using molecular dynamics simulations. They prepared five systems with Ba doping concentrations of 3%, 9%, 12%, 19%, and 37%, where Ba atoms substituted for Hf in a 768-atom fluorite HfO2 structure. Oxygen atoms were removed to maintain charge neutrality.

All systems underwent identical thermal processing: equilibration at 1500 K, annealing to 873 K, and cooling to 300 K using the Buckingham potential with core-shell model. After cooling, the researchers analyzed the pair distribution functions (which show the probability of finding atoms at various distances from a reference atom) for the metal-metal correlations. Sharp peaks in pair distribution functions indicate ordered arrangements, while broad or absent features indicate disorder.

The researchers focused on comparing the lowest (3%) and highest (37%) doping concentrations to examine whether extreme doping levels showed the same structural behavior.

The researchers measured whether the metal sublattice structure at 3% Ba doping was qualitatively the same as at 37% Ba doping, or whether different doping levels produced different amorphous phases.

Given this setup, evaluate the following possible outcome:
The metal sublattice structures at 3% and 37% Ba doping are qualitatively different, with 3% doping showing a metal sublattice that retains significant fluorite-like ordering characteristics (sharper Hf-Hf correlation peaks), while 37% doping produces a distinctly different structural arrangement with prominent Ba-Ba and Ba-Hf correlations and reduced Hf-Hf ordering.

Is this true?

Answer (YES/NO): YES